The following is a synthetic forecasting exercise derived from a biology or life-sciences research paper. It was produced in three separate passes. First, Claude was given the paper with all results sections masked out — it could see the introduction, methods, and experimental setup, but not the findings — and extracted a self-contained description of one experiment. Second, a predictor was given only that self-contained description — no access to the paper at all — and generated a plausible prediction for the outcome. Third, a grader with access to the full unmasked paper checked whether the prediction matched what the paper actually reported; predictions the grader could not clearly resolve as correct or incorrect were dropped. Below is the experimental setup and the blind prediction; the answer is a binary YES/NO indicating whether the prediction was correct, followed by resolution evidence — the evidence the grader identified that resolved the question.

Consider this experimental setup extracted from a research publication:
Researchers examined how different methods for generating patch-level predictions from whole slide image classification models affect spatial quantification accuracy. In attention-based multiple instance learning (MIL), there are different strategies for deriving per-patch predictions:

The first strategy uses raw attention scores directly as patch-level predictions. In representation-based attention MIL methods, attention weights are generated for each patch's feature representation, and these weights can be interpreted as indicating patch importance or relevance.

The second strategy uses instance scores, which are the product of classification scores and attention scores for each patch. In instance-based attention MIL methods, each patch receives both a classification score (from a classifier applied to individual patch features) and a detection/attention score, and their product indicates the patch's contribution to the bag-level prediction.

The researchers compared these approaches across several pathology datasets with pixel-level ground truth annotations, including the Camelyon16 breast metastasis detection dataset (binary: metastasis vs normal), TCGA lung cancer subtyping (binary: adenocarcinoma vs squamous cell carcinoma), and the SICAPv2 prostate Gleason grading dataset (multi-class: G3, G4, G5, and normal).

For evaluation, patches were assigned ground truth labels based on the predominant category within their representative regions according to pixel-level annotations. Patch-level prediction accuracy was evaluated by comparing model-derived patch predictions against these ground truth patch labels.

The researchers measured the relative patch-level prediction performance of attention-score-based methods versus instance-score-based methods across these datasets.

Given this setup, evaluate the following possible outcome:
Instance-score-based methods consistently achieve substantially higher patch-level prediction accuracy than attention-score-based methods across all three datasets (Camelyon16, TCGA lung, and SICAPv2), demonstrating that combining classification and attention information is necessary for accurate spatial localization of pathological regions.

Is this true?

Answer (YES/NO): NO